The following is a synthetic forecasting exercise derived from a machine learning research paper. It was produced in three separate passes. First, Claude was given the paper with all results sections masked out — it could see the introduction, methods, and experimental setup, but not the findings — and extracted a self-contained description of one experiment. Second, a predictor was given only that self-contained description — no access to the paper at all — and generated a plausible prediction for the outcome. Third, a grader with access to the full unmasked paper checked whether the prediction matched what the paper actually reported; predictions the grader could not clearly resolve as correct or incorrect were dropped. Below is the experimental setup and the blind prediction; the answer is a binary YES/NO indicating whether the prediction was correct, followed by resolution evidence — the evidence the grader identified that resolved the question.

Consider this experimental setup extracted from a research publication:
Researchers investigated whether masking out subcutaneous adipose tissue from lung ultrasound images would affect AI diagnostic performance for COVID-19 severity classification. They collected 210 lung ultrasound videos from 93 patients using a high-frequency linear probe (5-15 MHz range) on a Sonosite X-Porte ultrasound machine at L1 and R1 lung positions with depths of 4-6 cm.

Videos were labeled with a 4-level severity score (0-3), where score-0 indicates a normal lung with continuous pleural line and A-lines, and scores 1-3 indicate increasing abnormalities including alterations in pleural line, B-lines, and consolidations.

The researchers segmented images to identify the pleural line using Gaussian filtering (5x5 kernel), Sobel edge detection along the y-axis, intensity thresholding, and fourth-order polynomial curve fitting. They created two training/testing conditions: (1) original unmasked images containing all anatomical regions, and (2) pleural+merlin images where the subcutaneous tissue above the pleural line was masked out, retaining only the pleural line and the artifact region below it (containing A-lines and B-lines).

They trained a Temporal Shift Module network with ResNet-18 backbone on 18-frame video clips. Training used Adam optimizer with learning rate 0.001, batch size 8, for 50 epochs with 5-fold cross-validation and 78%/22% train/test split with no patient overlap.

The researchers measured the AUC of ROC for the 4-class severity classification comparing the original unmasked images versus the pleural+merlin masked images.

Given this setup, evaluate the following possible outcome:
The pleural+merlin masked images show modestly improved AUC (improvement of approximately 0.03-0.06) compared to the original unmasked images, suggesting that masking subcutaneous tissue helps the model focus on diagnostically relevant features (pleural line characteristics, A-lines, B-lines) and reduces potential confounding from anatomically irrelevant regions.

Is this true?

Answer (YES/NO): NO